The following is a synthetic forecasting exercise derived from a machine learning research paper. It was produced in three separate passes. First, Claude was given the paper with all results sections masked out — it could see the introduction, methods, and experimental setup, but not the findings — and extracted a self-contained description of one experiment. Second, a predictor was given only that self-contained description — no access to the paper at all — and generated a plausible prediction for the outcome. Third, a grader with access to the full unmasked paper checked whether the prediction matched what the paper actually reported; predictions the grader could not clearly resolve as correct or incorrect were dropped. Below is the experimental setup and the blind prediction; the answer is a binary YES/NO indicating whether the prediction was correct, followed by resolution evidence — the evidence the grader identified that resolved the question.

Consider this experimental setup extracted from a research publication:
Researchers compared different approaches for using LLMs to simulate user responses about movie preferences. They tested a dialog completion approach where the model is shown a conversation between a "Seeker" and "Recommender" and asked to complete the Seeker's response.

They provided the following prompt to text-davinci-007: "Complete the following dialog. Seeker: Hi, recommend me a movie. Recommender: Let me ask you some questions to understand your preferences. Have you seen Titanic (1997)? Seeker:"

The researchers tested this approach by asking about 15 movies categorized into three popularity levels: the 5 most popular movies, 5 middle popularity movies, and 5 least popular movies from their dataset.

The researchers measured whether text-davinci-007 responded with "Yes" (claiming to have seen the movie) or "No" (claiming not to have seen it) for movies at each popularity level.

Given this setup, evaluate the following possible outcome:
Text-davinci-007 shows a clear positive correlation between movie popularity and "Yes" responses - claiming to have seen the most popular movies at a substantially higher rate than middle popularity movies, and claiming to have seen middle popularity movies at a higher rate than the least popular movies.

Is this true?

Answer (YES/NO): NO